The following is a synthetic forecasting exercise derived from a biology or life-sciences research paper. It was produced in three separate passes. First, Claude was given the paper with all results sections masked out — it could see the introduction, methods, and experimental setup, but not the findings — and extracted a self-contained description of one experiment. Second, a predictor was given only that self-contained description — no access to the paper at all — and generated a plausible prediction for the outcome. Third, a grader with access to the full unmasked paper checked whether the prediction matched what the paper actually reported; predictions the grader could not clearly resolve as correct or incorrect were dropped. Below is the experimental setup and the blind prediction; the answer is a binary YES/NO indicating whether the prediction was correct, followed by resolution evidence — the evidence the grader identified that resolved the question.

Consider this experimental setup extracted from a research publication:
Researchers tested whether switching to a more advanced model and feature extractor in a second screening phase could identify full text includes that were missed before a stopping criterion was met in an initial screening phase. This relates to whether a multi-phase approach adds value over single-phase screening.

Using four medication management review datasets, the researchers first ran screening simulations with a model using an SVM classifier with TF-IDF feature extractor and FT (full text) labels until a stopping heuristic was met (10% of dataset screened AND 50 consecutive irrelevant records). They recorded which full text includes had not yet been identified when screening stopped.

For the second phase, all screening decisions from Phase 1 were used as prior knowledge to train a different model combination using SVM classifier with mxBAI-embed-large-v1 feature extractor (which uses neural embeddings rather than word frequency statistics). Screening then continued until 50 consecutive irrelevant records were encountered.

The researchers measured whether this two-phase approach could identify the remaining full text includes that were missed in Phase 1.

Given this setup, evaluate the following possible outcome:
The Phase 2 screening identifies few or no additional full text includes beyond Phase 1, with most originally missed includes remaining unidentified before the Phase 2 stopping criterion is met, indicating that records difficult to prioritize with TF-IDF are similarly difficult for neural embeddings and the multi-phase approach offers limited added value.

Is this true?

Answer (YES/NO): YES